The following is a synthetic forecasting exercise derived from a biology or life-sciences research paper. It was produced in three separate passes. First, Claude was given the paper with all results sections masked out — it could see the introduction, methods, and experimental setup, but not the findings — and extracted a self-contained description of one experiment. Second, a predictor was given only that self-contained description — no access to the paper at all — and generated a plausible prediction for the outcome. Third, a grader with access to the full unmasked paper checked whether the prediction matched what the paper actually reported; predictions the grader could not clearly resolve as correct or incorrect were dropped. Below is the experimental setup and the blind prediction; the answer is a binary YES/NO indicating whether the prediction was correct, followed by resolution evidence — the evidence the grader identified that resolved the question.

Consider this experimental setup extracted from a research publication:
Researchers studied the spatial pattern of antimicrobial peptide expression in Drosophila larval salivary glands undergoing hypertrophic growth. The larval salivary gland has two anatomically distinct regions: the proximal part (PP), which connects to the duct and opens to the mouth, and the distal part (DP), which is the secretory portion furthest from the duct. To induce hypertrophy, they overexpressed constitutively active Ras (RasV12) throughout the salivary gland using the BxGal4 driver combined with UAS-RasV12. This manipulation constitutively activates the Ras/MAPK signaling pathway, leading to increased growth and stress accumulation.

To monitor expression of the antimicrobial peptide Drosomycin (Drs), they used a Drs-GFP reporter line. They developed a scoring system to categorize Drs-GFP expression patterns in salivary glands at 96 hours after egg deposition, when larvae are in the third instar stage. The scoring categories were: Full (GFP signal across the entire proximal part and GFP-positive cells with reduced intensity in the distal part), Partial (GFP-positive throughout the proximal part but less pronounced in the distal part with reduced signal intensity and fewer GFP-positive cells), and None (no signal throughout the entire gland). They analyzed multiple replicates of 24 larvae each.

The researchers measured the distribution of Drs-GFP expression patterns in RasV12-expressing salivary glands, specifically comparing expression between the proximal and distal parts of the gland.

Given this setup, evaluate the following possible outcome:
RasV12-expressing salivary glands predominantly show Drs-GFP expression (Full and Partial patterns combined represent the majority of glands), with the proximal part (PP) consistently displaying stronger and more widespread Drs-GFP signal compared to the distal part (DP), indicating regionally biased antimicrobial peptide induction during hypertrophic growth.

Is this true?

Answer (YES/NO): YES